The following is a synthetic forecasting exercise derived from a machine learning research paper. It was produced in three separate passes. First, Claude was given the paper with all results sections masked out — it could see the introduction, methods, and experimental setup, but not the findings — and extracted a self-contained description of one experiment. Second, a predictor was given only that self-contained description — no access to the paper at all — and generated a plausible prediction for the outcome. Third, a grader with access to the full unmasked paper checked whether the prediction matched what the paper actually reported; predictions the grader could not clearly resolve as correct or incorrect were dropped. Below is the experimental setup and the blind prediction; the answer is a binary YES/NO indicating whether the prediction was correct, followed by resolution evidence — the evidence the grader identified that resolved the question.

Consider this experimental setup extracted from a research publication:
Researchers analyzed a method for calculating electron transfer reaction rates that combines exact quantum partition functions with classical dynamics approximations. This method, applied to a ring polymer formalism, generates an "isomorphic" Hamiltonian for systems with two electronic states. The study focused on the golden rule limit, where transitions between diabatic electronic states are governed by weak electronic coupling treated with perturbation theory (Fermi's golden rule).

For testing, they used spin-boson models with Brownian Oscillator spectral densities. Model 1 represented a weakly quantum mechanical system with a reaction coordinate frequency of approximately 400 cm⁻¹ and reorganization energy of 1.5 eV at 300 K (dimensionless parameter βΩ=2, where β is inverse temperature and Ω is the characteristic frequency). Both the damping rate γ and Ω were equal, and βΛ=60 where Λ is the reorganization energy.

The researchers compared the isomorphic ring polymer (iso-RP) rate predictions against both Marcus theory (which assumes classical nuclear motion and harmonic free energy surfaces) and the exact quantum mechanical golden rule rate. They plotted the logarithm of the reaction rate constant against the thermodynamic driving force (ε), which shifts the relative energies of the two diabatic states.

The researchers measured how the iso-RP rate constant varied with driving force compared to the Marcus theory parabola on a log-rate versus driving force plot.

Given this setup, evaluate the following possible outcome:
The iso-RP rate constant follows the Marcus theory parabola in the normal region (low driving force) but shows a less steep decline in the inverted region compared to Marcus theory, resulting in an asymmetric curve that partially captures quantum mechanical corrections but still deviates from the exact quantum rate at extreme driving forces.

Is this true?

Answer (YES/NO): NO